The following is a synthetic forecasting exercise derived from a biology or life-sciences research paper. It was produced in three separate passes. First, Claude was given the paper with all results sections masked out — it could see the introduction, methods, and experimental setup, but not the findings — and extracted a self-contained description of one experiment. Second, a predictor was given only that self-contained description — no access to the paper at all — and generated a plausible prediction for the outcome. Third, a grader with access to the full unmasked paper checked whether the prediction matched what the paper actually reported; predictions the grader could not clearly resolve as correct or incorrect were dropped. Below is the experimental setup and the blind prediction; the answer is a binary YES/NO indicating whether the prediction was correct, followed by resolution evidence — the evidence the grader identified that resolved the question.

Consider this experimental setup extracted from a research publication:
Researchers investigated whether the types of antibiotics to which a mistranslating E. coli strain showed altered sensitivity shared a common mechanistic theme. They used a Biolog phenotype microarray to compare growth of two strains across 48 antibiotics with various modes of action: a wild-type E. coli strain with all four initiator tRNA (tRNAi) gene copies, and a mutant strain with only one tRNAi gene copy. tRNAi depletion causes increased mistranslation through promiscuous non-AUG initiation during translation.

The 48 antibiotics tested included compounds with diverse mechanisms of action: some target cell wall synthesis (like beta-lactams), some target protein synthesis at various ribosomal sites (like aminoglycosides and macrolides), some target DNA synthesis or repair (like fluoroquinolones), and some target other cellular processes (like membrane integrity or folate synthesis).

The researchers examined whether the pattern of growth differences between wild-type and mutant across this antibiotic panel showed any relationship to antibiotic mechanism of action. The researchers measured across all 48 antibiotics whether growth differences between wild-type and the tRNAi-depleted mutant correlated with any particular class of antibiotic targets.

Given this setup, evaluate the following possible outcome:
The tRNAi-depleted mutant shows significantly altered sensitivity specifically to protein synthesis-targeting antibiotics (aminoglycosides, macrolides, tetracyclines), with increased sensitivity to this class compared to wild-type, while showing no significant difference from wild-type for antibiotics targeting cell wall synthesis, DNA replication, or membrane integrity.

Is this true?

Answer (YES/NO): NO